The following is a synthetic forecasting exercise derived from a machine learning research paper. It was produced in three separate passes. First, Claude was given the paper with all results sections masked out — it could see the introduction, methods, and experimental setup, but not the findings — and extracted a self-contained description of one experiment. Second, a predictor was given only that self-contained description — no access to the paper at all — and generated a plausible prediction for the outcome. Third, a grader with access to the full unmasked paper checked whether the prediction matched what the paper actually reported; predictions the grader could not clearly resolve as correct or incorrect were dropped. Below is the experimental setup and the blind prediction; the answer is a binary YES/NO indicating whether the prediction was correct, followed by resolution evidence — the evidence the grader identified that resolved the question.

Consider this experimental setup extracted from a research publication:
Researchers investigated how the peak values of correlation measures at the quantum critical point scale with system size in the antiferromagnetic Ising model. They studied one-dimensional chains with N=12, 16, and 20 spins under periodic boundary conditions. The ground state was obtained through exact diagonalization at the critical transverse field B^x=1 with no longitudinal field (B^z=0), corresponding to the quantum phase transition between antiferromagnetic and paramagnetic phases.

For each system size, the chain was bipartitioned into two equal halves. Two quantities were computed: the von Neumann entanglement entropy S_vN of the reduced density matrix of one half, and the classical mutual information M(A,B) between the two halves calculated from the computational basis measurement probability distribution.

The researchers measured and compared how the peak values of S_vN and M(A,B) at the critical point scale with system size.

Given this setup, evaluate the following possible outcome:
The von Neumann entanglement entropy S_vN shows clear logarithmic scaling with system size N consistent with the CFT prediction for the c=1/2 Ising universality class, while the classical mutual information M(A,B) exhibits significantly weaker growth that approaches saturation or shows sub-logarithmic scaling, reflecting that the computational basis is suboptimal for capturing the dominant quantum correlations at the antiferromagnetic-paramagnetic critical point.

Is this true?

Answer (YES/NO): NO